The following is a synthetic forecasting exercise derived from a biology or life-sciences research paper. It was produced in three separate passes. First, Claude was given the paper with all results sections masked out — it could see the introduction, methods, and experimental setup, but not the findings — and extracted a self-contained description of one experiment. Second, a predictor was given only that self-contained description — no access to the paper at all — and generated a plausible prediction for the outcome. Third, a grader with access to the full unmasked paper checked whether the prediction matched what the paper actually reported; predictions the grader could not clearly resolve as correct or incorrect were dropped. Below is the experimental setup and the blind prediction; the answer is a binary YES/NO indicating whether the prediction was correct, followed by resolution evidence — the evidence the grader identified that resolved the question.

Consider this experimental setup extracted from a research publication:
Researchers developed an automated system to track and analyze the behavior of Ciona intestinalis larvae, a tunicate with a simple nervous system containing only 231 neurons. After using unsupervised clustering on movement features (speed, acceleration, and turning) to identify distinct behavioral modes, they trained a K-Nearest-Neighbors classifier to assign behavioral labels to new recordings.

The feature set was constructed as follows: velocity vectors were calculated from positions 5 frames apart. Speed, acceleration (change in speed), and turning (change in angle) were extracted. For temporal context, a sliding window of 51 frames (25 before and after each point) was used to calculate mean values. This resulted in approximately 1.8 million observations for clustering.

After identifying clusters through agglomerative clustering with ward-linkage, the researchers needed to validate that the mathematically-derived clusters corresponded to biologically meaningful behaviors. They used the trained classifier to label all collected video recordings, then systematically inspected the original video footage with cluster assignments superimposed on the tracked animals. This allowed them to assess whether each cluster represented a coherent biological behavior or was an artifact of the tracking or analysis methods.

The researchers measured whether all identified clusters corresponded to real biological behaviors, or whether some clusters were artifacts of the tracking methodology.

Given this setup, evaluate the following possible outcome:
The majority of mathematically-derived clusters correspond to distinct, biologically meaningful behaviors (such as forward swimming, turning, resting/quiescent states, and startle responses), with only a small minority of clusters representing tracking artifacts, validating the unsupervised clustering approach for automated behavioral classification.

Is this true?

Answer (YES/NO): YES